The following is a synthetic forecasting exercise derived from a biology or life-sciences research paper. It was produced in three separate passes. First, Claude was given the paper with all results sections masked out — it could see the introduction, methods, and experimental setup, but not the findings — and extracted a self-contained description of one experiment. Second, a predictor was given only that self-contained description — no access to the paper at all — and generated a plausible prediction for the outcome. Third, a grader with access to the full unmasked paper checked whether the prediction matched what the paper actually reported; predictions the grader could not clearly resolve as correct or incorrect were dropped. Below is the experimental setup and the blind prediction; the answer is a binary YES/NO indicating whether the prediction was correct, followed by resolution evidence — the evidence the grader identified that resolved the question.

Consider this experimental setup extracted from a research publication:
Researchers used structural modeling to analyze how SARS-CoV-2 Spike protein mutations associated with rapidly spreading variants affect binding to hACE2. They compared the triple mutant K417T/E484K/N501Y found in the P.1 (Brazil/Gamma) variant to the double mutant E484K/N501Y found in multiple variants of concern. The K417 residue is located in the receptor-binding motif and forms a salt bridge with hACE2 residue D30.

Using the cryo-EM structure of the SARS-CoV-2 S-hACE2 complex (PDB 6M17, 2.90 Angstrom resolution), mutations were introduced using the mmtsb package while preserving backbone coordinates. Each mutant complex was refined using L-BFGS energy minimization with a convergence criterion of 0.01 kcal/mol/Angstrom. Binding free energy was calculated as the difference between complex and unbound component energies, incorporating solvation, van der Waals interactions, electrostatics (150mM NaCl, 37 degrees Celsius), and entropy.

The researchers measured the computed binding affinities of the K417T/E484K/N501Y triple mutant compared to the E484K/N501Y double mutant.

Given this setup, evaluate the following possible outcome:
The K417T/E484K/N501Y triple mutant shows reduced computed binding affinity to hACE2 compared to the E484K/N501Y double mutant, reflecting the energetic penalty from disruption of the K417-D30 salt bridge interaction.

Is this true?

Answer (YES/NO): YES